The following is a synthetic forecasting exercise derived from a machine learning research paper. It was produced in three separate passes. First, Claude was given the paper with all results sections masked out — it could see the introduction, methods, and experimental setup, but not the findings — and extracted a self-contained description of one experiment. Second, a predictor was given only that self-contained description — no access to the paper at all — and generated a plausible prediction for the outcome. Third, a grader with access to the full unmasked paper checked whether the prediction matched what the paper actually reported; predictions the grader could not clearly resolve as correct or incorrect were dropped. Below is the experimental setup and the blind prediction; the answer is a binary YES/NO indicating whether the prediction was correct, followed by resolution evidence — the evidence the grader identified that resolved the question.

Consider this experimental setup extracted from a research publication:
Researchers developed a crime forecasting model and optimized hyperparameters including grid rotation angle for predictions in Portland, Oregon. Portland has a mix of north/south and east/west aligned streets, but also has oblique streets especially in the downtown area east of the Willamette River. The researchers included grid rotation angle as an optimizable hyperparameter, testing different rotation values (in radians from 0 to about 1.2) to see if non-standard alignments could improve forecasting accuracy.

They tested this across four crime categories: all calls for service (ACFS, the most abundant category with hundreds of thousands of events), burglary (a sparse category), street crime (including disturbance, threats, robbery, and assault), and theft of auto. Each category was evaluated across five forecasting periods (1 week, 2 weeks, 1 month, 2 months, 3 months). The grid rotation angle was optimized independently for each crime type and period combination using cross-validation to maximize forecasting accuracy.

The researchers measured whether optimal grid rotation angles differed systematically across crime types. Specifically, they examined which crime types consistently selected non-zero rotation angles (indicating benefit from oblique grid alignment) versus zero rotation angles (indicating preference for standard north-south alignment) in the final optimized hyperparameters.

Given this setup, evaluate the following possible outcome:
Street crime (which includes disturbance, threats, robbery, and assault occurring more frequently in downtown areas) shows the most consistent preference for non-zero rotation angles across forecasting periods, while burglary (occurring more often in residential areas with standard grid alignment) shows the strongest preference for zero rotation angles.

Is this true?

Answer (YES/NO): NO